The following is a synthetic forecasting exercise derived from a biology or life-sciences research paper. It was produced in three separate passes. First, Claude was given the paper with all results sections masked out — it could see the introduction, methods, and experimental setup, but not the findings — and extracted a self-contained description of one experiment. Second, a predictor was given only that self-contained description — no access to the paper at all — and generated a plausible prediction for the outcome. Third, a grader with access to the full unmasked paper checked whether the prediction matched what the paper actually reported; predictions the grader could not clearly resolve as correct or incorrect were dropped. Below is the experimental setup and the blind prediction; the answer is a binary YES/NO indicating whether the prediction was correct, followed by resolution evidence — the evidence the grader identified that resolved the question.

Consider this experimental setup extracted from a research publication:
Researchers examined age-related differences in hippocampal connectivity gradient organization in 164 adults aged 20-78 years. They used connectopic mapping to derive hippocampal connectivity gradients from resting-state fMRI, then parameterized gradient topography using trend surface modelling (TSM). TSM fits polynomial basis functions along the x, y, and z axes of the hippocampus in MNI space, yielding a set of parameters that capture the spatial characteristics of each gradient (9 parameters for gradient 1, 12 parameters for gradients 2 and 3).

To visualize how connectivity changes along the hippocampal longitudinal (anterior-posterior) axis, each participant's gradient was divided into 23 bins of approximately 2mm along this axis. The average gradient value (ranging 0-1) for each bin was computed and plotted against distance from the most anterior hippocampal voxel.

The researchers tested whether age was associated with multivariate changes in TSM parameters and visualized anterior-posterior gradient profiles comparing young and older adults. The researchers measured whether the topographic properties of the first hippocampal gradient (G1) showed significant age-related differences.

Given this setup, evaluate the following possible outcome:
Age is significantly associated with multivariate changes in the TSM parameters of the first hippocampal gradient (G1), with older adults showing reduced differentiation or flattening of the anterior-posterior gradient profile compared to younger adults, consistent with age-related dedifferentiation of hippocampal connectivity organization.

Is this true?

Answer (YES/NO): YES